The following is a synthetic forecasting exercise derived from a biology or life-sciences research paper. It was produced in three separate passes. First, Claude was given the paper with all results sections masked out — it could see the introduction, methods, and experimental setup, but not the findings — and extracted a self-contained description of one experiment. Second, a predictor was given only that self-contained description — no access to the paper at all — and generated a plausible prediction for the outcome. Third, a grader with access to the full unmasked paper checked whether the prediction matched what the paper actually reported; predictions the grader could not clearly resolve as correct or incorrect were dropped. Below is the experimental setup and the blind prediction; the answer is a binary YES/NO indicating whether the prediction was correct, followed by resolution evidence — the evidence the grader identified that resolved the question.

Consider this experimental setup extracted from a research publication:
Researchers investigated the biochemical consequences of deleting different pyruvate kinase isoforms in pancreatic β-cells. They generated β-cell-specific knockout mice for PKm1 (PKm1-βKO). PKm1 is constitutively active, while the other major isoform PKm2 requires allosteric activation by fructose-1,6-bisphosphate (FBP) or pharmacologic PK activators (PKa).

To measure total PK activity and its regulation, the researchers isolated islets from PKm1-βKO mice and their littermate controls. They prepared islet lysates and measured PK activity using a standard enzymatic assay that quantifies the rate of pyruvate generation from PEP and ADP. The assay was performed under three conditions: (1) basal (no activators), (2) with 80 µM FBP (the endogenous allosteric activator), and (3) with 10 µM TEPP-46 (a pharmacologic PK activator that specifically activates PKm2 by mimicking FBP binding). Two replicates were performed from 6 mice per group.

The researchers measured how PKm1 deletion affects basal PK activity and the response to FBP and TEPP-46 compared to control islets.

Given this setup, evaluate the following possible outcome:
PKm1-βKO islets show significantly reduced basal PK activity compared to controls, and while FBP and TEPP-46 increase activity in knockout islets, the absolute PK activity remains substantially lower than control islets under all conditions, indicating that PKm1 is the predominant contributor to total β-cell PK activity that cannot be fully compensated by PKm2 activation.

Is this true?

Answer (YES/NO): YES